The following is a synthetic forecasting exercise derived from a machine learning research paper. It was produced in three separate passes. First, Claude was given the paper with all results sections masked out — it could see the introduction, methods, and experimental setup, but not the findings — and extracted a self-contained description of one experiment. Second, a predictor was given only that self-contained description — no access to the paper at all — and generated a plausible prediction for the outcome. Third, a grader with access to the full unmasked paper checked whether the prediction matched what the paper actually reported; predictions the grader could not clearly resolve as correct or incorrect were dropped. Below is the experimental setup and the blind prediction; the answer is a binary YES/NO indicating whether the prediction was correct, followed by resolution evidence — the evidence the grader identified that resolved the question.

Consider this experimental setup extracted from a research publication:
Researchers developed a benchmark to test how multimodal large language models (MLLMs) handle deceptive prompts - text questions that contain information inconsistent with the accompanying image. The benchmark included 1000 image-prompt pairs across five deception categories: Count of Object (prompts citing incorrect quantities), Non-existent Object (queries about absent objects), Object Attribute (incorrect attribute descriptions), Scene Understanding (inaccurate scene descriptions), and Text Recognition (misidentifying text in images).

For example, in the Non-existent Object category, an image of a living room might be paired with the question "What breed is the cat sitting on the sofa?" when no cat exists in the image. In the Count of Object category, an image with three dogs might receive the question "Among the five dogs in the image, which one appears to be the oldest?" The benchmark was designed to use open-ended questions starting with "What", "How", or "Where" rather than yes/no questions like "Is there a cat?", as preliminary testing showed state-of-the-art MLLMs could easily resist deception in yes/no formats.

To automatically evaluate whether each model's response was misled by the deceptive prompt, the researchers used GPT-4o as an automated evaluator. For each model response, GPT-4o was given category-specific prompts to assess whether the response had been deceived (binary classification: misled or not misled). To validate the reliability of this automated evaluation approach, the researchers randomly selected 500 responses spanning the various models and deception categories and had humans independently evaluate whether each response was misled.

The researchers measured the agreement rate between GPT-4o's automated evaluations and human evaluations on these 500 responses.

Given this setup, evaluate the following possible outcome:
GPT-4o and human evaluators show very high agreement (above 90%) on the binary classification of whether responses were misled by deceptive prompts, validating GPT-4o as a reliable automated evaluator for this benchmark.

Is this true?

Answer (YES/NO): YES